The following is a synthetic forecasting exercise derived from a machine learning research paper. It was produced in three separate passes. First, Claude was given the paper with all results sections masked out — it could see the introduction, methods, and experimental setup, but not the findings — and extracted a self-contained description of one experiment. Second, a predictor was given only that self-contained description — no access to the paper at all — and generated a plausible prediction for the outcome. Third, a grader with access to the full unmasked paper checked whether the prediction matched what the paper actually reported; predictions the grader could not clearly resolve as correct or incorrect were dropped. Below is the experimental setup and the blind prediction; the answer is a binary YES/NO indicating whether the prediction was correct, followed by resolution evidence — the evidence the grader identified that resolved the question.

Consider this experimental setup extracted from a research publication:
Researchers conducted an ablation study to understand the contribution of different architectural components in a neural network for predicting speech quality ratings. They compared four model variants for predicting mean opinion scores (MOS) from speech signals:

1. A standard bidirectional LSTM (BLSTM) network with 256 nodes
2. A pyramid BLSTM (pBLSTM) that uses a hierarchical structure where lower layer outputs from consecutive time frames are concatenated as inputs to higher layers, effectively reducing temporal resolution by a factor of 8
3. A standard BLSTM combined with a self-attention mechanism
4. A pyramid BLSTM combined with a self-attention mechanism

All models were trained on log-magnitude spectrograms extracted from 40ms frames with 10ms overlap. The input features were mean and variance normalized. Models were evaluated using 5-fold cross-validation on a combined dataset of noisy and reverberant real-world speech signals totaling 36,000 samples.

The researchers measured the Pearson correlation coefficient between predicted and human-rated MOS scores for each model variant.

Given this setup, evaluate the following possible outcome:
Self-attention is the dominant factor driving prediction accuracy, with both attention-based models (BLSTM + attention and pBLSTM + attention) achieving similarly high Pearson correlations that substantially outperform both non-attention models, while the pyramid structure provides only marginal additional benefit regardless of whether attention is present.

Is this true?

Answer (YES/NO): NO